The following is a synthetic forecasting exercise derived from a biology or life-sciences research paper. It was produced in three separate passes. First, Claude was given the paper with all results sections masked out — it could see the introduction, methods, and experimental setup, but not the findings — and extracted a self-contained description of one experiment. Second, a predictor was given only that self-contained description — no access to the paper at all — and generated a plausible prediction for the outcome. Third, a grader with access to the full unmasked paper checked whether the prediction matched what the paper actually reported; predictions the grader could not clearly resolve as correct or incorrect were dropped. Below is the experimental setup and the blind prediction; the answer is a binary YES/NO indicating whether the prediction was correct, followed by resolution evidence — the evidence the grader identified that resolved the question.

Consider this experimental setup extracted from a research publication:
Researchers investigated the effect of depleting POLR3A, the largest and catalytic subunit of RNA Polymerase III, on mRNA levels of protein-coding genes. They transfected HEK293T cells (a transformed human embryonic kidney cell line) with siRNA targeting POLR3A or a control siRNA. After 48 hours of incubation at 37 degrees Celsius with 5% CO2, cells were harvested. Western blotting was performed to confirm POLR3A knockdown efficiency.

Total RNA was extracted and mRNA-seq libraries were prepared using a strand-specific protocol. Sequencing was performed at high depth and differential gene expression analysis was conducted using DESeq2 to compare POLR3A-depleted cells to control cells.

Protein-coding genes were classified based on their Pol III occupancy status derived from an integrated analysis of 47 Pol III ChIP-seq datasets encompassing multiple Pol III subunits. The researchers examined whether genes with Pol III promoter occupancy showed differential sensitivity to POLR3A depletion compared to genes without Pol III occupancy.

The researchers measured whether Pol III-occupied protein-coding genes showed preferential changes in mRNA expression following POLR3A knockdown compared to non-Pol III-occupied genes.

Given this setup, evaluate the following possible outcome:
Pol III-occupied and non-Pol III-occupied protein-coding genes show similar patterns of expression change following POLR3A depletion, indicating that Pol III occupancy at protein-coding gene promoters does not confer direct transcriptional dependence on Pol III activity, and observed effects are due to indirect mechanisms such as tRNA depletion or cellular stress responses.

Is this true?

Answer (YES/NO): NO